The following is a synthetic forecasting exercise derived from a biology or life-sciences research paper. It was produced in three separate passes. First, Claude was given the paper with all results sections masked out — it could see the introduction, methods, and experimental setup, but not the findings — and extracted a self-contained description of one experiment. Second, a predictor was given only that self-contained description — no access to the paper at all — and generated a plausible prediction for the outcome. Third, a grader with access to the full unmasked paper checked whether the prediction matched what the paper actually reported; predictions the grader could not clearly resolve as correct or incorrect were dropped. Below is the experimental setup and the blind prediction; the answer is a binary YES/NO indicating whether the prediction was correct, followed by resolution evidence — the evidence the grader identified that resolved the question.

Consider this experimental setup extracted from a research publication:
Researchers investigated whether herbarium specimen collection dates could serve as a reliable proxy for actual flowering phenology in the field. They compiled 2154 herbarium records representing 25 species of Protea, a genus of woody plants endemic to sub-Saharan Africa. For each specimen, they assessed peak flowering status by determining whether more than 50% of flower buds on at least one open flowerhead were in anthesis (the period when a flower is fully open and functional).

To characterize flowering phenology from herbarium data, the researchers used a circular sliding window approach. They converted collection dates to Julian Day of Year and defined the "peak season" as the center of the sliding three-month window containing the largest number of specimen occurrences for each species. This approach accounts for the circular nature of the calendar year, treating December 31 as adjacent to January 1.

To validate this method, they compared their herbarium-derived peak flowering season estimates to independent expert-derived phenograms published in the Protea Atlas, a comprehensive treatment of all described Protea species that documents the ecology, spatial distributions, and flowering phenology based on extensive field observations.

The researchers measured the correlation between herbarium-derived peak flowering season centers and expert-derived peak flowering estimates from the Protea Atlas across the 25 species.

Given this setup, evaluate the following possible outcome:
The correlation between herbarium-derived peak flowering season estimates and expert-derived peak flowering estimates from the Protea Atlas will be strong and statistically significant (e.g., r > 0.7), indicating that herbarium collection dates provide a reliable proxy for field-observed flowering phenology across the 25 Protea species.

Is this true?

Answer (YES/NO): YES